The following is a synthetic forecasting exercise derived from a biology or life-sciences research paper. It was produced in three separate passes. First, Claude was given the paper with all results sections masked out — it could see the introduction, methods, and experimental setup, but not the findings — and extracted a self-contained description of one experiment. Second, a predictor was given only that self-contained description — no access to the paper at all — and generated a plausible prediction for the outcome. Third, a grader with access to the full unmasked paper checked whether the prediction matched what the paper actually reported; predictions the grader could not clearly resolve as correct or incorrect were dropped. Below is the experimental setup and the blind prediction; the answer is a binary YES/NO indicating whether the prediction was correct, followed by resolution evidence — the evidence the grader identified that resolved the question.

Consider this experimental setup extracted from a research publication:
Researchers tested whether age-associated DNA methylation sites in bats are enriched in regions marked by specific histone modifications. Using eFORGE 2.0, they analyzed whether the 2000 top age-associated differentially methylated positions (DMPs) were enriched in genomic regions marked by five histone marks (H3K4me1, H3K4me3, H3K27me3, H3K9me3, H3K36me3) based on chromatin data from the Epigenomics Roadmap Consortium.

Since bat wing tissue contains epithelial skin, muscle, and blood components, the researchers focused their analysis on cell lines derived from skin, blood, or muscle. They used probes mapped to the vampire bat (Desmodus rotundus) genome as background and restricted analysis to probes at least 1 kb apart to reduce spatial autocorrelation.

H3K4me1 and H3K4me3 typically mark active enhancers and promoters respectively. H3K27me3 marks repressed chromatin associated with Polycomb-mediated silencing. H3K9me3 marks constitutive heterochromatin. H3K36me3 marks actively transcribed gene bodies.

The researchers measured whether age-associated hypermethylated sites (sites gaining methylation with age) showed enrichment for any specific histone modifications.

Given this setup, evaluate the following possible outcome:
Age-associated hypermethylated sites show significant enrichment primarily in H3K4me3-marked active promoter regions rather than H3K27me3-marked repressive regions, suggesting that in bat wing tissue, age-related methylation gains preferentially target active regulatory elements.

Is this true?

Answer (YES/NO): NO